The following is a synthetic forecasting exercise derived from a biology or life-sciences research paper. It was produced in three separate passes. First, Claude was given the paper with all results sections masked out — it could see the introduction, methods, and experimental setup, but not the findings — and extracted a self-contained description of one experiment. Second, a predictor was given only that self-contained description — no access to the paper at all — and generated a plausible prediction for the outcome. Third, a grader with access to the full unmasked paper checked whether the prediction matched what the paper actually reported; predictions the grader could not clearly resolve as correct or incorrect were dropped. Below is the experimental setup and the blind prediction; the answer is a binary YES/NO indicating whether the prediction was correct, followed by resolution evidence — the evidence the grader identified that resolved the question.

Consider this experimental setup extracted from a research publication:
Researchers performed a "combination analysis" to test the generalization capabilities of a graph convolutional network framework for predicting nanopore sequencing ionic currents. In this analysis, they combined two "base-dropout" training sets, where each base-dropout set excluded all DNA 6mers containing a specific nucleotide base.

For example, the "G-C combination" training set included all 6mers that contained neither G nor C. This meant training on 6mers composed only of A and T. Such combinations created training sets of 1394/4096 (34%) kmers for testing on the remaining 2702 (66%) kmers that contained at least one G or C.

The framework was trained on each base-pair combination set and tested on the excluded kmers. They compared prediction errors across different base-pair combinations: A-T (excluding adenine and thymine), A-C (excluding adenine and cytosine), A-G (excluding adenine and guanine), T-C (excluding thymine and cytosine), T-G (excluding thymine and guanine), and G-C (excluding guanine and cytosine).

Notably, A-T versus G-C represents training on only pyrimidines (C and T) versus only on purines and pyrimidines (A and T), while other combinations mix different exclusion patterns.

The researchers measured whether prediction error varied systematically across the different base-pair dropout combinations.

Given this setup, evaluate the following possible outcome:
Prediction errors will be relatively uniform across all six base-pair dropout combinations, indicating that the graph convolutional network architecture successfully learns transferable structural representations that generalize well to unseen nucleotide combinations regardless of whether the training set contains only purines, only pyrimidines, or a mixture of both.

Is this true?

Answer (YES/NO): YES